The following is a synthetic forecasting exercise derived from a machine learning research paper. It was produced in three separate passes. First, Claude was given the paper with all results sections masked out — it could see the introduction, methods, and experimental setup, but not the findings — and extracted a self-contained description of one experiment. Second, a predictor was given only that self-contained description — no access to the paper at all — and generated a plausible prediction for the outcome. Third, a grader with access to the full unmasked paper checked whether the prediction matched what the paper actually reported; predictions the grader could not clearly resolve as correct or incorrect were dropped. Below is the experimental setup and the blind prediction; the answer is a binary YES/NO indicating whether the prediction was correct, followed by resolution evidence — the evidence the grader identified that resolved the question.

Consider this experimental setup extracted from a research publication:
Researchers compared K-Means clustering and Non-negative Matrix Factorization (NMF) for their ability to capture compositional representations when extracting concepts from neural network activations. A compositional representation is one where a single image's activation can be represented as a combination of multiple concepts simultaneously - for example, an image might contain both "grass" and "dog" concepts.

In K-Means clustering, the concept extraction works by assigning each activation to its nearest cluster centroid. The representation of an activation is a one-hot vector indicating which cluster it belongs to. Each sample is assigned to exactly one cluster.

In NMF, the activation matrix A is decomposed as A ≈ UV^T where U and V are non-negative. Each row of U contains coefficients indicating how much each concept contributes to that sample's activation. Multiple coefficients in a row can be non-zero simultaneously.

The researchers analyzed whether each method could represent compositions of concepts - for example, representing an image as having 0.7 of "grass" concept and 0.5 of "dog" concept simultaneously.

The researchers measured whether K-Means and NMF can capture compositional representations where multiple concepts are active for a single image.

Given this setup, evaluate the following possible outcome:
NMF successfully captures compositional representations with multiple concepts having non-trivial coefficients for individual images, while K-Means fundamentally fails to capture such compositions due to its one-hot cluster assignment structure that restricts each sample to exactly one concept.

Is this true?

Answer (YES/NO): YES